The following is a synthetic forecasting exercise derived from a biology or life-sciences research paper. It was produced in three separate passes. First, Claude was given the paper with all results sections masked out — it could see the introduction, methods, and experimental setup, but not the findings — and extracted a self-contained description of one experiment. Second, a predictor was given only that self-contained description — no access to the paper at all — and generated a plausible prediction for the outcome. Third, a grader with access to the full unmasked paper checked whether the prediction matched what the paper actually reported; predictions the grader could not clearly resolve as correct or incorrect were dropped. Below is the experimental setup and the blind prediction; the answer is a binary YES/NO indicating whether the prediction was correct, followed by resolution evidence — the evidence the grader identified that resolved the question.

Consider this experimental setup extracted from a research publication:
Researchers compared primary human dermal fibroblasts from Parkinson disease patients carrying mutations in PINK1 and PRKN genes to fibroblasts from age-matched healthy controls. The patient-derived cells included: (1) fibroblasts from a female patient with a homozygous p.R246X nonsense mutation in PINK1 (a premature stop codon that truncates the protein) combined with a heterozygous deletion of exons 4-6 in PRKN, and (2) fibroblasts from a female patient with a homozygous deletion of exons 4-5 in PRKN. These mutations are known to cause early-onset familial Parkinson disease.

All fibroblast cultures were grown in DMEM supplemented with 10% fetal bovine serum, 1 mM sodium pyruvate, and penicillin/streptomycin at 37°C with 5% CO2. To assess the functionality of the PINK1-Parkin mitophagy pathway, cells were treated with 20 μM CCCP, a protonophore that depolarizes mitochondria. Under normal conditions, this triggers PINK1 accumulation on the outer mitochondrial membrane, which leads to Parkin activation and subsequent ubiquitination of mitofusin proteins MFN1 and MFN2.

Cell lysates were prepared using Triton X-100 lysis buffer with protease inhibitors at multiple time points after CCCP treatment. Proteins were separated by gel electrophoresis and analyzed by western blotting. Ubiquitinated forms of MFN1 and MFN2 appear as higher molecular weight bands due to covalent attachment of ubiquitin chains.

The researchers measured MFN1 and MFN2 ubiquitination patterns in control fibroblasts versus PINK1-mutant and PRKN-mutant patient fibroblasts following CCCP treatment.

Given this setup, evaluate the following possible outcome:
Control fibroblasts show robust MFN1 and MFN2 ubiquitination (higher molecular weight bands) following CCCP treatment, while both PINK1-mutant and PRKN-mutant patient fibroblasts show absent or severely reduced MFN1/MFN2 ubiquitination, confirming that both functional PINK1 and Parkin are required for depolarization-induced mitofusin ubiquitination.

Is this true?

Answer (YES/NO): YES